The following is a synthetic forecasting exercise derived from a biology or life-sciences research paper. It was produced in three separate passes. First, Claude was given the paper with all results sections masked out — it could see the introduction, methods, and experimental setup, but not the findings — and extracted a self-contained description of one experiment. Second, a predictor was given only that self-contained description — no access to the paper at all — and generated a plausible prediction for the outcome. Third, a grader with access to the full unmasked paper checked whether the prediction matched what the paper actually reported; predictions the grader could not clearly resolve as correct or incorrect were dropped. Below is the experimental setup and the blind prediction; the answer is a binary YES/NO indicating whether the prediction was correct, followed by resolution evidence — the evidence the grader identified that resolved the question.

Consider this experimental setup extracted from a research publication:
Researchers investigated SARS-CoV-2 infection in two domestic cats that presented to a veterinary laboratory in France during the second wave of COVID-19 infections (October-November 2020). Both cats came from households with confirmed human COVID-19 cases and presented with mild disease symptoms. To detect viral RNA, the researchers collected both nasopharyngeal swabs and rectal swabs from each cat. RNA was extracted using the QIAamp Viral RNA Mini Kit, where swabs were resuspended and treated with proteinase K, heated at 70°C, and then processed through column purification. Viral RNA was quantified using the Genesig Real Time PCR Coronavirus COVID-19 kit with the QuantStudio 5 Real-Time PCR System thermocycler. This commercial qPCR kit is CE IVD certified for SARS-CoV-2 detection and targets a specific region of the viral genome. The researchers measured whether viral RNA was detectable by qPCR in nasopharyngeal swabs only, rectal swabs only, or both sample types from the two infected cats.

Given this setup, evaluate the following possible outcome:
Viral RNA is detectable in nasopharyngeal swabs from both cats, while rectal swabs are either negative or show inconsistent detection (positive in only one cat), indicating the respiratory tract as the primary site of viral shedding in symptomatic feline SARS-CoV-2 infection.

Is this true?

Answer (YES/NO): YES